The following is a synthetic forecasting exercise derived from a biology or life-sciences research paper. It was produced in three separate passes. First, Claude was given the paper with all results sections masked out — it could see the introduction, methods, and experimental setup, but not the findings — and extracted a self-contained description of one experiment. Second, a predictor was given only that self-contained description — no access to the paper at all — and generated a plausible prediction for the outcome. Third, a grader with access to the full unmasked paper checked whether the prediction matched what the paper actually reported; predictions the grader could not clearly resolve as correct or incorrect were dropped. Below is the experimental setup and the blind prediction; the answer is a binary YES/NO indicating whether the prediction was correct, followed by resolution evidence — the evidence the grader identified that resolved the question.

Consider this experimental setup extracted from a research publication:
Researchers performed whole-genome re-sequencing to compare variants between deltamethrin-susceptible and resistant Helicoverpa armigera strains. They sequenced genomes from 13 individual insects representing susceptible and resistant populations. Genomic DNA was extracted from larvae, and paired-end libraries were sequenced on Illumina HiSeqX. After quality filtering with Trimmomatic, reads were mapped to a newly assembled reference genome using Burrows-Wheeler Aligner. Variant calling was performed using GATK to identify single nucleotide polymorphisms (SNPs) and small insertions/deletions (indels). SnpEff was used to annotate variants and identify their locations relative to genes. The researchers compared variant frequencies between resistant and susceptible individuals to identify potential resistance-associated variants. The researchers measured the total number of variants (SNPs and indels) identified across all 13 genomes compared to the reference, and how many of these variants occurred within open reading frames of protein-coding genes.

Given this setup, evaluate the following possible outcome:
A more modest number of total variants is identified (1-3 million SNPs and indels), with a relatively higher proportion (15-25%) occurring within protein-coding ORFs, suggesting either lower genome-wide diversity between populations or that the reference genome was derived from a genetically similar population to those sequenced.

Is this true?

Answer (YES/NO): NO